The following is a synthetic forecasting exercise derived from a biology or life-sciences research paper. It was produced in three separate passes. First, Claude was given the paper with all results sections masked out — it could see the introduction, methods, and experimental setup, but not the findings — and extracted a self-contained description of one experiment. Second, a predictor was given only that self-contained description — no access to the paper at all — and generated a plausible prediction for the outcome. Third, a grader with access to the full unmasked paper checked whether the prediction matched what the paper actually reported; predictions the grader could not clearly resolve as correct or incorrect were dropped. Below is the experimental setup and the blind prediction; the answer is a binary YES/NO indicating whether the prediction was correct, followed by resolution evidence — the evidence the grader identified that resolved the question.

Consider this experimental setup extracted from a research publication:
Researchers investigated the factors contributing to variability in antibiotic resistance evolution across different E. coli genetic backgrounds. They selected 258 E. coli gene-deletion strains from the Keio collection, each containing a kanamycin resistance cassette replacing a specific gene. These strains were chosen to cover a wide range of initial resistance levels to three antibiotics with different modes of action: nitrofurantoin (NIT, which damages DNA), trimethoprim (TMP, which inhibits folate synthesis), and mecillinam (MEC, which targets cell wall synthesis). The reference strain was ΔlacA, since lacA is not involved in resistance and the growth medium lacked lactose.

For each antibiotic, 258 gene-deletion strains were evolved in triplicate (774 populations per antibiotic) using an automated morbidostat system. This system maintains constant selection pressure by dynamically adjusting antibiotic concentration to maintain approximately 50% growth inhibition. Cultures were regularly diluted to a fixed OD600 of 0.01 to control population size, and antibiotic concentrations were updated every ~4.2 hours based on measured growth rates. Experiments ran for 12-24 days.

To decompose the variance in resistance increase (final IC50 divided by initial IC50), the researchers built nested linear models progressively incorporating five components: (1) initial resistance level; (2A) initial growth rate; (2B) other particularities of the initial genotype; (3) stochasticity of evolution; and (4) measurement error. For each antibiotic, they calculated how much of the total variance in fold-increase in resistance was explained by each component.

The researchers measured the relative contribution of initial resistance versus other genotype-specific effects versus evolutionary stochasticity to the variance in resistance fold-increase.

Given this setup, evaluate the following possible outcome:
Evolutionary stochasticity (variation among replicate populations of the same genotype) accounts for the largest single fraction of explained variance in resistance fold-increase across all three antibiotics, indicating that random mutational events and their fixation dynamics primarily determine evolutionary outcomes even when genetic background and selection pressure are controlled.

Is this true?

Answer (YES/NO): NO